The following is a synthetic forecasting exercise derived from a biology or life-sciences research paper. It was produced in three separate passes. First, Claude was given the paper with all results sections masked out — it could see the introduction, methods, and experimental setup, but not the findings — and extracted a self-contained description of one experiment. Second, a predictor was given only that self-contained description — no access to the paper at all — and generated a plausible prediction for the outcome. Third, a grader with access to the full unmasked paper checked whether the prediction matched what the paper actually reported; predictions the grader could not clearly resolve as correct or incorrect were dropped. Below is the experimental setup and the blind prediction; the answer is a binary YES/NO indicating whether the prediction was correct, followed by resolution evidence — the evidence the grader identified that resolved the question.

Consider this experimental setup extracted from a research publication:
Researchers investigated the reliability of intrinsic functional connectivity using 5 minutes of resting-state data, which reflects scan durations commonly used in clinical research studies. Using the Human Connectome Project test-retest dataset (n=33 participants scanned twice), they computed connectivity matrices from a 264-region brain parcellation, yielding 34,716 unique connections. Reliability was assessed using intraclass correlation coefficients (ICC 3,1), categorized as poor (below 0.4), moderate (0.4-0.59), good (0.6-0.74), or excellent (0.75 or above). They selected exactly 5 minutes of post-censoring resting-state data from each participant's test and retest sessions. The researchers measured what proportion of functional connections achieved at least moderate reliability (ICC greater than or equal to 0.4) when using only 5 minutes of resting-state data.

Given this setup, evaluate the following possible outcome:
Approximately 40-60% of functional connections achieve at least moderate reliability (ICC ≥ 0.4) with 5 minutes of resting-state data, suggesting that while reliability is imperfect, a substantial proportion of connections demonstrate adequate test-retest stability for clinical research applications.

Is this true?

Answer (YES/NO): NO